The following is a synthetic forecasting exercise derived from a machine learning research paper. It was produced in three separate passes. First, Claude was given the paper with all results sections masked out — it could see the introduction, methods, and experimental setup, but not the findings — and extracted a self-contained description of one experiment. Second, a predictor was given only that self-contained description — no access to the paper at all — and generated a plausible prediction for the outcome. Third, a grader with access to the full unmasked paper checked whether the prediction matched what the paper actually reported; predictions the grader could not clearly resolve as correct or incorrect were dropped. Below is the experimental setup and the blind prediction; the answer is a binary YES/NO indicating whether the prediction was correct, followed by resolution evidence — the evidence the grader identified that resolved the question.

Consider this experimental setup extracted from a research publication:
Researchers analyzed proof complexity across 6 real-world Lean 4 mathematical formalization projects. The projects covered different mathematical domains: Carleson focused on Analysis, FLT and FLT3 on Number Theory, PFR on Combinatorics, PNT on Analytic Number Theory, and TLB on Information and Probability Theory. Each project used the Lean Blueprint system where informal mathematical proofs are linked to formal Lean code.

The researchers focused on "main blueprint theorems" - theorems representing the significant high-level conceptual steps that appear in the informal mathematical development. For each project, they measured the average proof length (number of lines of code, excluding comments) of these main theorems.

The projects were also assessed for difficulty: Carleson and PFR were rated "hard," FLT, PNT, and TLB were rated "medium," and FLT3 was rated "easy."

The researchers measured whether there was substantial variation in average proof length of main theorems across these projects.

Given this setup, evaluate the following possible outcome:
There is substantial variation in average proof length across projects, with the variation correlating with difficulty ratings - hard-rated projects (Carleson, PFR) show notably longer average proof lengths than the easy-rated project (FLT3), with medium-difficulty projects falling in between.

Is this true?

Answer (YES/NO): YES